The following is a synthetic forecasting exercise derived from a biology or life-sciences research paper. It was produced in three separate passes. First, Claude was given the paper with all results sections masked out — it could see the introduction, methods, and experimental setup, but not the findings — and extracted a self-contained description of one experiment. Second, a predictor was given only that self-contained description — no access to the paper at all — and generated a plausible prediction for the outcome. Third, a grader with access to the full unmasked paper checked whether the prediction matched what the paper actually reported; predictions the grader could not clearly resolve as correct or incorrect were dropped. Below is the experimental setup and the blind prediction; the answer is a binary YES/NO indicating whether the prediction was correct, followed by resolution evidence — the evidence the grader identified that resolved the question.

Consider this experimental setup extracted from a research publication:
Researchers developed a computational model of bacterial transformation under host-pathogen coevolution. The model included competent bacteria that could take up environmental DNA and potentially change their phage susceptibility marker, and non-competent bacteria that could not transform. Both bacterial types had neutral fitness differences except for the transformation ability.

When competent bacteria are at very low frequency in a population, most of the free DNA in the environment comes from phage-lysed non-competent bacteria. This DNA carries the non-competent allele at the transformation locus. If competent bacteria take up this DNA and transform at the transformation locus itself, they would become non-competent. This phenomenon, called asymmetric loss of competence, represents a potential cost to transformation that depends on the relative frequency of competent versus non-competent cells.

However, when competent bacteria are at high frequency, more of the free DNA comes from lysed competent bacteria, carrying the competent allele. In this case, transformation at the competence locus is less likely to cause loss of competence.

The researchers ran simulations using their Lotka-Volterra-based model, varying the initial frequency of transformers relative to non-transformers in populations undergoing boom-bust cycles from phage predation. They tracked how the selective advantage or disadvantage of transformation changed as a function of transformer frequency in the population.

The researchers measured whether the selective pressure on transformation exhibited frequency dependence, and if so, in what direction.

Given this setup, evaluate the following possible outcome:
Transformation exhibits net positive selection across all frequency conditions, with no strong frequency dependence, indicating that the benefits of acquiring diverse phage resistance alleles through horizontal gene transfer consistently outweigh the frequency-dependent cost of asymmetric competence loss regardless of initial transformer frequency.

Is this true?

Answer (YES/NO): NO